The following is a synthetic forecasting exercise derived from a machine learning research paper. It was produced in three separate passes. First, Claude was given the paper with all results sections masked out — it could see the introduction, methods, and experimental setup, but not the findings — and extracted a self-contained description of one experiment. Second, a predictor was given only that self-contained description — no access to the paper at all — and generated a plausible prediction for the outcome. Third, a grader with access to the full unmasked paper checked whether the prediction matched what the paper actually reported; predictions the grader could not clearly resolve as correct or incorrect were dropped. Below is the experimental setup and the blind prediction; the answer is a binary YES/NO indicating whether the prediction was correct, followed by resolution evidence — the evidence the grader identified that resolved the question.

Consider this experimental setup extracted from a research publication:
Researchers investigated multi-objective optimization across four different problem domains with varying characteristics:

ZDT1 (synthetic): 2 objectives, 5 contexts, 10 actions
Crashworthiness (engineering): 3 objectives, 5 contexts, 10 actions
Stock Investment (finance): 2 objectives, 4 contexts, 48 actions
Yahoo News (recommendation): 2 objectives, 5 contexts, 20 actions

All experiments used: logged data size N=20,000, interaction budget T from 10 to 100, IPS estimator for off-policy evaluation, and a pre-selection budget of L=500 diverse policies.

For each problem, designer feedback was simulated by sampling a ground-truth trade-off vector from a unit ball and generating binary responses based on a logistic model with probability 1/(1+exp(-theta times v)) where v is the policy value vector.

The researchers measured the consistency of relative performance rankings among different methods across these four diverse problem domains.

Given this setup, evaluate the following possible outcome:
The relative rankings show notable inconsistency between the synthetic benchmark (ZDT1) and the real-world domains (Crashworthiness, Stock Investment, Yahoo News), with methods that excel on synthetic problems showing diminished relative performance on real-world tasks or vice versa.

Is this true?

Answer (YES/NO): NO